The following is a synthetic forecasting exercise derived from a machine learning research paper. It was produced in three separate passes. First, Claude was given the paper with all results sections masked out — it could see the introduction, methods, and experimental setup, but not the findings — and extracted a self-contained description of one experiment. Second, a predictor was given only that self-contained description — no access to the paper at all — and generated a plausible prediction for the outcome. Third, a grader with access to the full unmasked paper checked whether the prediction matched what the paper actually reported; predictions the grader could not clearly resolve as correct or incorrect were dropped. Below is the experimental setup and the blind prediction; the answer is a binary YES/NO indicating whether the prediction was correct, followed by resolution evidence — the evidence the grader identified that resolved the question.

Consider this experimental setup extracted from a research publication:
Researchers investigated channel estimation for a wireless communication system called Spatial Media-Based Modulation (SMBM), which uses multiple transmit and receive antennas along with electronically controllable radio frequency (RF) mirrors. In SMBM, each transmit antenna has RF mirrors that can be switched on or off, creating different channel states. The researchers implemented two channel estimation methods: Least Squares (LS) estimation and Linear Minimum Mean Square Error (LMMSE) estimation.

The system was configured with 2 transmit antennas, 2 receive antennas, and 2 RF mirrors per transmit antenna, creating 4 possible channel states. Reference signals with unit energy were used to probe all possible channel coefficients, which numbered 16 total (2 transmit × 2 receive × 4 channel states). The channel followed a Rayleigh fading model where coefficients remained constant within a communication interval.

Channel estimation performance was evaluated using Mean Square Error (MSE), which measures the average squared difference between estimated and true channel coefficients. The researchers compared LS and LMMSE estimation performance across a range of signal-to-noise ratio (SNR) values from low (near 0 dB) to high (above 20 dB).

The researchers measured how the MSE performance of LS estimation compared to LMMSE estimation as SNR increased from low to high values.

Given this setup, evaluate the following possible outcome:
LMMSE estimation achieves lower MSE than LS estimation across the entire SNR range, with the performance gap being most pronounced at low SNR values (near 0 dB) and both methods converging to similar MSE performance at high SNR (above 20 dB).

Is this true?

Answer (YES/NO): YES